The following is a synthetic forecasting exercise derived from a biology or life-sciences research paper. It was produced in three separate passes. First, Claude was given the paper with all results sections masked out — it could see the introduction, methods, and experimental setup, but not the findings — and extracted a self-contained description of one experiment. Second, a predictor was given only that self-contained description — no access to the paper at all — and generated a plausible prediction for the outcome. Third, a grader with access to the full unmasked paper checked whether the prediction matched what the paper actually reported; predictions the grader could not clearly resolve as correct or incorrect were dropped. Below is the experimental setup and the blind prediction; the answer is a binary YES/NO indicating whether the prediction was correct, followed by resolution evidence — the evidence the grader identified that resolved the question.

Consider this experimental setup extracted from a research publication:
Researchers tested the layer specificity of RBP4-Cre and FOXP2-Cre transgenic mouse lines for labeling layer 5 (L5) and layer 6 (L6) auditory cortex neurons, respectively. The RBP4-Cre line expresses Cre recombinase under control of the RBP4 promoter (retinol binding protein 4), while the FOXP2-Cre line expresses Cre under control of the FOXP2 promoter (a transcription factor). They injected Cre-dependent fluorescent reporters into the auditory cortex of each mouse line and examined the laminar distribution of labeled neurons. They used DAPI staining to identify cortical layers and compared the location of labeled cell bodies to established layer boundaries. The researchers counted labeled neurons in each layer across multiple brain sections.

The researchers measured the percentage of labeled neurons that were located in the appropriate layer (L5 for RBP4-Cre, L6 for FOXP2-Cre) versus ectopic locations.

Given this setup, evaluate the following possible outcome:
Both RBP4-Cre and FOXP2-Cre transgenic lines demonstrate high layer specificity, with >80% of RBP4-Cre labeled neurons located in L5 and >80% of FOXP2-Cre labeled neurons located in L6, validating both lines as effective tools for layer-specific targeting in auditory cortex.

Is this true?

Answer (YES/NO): YES